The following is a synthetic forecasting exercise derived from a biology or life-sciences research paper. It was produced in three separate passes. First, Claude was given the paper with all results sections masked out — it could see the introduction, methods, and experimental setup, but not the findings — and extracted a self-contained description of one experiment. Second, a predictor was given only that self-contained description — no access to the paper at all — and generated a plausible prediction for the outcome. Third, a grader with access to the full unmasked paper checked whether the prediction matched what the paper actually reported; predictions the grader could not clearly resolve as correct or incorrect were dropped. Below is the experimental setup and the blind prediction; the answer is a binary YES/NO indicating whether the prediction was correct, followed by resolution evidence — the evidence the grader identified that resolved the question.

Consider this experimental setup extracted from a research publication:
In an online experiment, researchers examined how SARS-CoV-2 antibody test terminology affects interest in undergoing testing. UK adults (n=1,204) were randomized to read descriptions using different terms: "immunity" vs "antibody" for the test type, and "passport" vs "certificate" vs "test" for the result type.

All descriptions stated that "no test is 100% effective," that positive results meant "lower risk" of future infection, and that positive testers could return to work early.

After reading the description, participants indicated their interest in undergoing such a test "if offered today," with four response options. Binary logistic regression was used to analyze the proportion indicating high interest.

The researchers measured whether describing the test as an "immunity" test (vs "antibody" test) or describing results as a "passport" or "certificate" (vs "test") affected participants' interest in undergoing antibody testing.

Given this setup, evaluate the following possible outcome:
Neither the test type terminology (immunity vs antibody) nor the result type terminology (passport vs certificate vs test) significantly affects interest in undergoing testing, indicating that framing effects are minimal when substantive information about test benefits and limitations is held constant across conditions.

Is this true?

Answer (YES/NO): YES